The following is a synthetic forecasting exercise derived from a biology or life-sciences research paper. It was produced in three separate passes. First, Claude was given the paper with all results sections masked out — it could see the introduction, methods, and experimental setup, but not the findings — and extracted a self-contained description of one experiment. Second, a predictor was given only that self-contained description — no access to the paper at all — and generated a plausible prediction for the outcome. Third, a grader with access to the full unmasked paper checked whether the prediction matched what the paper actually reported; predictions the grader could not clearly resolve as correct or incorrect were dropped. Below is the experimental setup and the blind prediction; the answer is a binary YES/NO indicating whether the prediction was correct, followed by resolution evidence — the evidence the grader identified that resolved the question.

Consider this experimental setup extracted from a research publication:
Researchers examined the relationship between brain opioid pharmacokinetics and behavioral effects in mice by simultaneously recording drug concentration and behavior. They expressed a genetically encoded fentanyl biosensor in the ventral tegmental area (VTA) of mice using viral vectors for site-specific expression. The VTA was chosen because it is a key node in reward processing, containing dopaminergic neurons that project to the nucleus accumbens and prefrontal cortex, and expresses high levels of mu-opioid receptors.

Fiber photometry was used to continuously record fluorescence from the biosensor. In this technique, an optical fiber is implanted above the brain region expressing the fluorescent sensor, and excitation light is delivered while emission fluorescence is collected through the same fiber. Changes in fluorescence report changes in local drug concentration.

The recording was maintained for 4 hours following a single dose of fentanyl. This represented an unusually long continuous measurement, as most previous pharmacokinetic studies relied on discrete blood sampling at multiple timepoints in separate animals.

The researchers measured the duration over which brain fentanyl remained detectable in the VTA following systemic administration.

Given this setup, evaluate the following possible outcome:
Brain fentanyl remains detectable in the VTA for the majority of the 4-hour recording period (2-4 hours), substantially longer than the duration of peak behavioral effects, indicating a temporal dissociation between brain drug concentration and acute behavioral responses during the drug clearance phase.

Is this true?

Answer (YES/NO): NO